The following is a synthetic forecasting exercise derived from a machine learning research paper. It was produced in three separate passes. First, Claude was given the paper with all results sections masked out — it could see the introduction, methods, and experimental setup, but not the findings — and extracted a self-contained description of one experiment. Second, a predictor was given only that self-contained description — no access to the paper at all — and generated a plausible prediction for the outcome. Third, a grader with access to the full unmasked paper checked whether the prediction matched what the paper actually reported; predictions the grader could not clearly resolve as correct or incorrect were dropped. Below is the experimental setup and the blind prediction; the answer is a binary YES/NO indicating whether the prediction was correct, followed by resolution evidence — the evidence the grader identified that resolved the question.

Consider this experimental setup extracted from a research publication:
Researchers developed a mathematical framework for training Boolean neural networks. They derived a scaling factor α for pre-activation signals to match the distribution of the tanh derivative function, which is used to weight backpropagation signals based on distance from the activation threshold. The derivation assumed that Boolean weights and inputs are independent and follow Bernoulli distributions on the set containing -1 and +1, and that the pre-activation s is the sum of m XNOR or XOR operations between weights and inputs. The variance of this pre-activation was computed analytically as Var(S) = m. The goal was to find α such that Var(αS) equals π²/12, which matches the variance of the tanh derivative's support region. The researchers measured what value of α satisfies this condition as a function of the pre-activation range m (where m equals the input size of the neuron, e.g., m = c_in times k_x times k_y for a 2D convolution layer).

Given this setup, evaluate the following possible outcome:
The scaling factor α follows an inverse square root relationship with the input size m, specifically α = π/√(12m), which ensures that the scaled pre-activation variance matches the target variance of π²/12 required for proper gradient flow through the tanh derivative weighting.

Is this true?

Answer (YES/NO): YES